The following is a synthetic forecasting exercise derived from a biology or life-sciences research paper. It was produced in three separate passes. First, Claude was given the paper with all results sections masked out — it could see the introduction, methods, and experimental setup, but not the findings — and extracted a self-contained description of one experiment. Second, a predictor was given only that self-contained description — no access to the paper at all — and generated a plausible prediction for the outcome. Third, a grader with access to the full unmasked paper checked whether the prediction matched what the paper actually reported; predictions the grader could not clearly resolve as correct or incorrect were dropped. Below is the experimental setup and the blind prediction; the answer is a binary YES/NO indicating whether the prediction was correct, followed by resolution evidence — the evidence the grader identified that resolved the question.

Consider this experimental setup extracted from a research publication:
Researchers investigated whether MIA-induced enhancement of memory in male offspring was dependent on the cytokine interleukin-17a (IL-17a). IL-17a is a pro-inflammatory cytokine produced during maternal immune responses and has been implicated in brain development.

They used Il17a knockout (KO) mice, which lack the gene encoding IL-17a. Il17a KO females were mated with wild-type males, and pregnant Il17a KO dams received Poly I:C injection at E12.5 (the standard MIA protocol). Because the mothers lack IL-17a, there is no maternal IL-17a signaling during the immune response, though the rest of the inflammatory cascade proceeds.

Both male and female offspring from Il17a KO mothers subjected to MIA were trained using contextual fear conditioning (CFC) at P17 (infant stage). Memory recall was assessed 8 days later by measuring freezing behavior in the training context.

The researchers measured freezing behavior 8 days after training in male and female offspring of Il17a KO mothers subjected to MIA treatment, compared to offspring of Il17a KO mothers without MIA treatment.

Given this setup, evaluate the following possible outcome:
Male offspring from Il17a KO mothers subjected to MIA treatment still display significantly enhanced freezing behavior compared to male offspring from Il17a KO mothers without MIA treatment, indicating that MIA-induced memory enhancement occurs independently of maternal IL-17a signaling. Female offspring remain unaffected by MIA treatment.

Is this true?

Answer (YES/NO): NO